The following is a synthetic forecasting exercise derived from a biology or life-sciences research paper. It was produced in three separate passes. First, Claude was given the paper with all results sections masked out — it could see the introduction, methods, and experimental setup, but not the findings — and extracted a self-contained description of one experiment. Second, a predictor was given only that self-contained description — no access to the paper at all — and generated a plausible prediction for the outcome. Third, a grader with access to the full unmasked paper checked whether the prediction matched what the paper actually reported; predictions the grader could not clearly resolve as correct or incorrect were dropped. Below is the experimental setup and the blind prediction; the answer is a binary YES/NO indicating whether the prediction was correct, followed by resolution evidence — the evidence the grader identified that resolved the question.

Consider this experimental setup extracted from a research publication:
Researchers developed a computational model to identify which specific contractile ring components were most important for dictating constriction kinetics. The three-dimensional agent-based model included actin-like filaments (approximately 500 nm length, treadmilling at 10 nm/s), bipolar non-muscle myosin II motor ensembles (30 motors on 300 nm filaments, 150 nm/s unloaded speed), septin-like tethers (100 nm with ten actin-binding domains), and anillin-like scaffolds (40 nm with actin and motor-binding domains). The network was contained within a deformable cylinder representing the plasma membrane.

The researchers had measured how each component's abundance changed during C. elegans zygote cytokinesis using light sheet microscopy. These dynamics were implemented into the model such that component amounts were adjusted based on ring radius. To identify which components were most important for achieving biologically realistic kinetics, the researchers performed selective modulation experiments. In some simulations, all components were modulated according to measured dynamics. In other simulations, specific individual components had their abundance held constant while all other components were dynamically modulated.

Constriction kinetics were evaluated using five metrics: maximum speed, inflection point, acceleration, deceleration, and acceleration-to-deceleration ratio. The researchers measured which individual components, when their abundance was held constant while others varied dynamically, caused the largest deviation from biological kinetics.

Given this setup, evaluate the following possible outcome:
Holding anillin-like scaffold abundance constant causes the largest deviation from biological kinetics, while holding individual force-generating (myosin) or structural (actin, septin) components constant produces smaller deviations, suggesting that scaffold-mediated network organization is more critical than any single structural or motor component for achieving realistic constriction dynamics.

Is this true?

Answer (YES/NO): NO